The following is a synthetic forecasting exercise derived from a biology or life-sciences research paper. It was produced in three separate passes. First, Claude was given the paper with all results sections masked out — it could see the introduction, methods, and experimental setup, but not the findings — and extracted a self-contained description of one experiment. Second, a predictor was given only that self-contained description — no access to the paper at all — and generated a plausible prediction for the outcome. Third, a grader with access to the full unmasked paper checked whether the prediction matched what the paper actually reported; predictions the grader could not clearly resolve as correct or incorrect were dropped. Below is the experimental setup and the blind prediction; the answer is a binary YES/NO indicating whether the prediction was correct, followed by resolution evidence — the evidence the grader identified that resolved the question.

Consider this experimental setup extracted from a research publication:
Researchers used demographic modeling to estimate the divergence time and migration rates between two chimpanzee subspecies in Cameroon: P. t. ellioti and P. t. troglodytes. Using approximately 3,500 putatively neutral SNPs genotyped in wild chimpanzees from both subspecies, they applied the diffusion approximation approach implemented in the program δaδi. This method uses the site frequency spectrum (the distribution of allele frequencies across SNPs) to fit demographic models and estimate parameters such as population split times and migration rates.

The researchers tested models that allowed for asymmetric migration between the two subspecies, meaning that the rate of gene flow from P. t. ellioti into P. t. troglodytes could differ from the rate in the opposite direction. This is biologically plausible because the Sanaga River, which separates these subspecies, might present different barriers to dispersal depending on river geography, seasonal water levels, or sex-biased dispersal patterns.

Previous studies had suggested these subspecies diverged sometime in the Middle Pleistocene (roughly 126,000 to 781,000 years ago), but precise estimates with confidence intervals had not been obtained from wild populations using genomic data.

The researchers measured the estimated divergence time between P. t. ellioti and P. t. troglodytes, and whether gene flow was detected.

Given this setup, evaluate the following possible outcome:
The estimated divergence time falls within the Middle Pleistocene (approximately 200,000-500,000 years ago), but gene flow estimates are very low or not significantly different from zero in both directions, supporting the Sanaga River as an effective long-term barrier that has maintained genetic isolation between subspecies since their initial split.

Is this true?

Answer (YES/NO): NO